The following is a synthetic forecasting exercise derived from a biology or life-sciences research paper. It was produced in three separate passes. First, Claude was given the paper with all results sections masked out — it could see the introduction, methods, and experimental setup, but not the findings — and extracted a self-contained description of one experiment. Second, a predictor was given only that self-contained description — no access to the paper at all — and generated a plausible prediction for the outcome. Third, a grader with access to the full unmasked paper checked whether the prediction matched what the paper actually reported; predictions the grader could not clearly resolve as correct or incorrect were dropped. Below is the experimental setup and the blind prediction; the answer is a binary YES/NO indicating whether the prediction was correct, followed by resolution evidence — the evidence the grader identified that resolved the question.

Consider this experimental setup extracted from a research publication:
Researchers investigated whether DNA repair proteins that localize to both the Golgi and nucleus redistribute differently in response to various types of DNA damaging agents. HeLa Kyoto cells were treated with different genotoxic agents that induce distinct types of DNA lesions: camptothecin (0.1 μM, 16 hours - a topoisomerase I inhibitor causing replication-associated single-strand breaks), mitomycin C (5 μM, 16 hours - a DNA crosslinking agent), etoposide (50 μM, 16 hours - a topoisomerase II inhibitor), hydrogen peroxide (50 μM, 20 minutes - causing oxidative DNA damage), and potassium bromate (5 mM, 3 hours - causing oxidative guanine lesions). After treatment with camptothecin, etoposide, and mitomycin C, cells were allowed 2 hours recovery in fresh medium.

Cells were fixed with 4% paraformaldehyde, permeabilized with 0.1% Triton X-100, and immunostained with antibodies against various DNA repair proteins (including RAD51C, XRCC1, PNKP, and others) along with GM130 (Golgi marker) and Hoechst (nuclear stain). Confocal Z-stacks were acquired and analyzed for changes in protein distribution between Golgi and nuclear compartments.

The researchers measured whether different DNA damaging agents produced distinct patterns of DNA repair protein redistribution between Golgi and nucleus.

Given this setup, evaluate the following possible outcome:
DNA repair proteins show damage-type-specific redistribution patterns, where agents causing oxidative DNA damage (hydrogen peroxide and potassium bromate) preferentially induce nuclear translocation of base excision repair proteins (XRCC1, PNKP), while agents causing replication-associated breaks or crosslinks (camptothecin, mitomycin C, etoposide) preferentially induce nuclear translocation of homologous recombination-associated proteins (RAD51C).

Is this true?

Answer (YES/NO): NO